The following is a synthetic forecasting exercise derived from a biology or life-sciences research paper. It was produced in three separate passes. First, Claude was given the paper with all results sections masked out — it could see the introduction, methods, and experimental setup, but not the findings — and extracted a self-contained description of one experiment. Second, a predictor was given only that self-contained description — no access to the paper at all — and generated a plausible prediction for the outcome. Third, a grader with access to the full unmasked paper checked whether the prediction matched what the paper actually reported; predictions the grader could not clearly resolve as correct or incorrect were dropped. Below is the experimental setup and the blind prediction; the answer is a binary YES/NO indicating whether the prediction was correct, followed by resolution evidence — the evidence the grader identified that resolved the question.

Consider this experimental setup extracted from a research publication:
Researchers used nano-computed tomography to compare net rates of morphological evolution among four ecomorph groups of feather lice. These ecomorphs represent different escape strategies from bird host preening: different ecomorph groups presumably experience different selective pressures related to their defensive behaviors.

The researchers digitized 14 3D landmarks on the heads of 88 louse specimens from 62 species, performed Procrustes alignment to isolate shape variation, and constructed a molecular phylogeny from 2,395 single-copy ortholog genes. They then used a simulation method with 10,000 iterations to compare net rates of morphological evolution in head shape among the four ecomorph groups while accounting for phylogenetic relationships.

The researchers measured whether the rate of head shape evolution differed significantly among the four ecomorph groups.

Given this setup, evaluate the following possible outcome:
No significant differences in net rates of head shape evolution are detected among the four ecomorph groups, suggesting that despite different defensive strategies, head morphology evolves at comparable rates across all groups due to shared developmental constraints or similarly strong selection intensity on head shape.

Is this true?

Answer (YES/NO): YES